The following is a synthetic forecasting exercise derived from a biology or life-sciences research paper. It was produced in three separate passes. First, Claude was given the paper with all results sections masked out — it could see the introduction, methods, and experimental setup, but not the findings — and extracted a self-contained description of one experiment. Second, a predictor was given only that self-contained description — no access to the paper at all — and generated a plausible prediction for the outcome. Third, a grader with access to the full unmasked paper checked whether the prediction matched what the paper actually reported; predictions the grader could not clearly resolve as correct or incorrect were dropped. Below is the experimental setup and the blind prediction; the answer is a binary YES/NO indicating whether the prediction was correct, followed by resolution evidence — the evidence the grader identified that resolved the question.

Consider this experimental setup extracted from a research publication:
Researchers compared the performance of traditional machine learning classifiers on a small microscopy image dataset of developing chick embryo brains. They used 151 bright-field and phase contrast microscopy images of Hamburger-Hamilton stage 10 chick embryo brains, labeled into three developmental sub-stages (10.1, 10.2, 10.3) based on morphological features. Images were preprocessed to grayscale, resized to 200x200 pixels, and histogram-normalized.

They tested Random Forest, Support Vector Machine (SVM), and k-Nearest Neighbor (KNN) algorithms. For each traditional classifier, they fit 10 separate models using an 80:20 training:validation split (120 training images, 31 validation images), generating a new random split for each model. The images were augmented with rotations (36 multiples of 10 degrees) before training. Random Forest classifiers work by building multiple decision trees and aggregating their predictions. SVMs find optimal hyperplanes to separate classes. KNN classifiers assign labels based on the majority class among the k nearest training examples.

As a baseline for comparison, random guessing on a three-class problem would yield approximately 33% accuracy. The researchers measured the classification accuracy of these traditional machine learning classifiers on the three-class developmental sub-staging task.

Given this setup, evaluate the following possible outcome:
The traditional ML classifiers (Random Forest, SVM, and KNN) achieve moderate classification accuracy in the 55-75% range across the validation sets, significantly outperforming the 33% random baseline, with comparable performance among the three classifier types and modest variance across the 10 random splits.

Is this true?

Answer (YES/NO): NO